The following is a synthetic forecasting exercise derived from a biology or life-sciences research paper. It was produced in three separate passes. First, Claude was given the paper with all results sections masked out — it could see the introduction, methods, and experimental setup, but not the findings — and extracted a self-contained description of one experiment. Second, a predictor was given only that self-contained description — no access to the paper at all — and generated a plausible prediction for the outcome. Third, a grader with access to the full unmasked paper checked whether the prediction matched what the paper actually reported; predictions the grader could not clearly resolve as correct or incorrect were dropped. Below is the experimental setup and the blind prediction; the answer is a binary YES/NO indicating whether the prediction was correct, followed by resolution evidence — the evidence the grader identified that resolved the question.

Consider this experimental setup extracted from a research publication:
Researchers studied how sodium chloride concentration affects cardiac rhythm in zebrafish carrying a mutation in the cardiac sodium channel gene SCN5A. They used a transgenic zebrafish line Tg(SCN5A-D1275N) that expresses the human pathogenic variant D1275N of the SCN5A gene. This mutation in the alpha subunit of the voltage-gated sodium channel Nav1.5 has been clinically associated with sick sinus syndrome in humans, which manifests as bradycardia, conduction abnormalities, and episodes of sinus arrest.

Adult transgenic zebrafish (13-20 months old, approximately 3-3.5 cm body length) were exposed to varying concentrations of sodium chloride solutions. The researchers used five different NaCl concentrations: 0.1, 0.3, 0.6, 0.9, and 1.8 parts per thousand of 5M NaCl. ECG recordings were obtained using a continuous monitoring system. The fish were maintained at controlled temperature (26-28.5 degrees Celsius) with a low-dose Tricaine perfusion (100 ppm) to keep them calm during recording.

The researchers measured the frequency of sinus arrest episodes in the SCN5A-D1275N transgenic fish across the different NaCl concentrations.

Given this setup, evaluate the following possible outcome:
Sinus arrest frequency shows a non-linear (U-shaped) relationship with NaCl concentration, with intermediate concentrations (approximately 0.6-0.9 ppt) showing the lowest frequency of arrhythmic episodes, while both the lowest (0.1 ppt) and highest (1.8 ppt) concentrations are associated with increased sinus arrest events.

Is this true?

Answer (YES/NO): NO